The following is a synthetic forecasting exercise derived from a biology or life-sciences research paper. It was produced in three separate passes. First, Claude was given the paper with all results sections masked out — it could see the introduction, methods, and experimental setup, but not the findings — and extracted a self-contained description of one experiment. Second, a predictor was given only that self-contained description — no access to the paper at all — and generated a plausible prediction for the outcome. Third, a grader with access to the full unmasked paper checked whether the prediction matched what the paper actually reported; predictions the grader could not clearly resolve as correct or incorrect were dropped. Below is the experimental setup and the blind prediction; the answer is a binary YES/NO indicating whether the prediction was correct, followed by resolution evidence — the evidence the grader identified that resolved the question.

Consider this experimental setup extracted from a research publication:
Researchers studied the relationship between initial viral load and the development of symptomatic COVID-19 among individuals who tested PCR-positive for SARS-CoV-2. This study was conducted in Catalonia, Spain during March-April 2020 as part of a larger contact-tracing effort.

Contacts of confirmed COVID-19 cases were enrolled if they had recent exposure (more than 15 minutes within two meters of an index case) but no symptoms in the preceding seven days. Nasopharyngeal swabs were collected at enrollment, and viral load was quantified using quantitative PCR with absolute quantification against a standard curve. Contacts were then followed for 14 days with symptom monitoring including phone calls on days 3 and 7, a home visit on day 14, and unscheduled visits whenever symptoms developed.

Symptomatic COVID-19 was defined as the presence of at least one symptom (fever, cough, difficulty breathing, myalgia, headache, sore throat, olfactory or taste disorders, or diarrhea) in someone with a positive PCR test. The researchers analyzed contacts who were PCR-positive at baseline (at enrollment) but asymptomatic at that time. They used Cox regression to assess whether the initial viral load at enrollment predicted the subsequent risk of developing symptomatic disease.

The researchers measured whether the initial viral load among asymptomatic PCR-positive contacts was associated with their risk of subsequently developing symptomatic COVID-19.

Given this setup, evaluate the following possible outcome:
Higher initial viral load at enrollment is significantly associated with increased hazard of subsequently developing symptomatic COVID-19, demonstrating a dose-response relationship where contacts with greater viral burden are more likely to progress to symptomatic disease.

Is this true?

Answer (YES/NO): YES